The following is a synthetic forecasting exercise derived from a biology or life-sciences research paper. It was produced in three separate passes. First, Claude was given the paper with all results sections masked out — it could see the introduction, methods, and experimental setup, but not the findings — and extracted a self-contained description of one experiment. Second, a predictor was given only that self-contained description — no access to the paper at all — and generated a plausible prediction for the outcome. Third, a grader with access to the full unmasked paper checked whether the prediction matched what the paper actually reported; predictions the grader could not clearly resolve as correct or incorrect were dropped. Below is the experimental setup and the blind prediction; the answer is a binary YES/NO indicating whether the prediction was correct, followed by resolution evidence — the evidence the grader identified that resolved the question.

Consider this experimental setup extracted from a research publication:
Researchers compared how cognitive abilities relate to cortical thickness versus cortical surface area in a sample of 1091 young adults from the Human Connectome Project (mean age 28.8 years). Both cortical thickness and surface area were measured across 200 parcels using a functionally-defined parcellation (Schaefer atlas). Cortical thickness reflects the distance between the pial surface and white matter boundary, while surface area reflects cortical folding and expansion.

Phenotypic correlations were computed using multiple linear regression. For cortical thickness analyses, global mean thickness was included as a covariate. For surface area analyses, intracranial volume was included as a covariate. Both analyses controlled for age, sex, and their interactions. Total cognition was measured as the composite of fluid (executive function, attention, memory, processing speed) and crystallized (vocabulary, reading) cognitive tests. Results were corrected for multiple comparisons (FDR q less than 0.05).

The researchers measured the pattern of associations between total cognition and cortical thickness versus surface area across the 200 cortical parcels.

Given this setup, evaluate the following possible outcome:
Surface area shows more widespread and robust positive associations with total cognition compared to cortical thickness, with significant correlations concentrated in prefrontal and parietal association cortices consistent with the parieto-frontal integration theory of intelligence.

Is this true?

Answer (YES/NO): NO